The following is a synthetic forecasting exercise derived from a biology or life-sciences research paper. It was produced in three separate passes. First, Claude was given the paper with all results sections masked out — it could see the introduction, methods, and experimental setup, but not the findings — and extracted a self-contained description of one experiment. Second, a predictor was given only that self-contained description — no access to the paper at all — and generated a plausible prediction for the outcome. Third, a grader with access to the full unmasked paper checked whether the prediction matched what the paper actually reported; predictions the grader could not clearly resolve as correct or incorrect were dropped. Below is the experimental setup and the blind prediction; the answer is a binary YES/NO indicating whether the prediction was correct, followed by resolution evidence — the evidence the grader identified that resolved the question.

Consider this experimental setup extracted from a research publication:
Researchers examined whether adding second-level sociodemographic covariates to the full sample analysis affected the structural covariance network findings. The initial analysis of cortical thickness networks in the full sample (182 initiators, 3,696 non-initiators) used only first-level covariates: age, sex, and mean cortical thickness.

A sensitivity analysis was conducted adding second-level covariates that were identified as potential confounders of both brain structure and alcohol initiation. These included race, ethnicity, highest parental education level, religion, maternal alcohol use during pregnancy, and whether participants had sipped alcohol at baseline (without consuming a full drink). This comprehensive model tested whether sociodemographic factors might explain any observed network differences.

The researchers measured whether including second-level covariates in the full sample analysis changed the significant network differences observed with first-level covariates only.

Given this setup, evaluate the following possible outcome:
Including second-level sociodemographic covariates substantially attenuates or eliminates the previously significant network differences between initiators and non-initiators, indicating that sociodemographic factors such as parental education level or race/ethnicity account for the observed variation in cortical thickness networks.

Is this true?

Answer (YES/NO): NO